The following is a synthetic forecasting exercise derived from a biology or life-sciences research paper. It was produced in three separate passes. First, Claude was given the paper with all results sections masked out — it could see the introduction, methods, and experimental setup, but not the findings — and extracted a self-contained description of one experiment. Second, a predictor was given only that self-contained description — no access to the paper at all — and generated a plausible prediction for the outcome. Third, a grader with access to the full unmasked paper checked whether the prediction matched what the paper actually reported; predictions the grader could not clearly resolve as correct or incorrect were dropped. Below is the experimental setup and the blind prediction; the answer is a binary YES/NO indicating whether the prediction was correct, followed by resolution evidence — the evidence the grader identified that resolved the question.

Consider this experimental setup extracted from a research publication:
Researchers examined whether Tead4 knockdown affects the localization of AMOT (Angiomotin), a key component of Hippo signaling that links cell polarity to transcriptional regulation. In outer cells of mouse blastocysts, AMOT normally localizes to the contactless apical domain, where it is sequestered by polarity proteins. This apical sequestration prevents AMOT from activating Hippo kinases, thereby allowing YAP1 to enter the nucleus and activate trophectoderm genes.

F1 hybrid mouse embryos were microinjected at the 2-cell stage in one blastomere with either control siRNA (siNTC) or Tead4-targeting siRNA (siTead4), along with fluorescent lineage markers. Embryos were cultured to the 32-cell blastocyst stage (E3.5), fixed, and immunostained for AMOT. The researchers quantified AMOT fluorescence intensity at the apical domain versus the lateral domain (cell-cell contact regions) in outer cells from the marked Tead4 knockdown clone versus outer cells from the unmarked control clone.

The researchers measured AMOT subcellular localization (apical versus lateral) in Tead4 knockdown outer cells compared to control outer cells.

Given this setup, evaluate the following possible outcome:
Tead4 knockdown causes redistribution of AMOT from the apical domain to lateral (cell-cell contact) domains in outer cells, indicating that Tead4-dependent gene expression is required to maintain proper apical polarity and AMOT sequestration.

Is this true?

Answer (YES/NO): NO